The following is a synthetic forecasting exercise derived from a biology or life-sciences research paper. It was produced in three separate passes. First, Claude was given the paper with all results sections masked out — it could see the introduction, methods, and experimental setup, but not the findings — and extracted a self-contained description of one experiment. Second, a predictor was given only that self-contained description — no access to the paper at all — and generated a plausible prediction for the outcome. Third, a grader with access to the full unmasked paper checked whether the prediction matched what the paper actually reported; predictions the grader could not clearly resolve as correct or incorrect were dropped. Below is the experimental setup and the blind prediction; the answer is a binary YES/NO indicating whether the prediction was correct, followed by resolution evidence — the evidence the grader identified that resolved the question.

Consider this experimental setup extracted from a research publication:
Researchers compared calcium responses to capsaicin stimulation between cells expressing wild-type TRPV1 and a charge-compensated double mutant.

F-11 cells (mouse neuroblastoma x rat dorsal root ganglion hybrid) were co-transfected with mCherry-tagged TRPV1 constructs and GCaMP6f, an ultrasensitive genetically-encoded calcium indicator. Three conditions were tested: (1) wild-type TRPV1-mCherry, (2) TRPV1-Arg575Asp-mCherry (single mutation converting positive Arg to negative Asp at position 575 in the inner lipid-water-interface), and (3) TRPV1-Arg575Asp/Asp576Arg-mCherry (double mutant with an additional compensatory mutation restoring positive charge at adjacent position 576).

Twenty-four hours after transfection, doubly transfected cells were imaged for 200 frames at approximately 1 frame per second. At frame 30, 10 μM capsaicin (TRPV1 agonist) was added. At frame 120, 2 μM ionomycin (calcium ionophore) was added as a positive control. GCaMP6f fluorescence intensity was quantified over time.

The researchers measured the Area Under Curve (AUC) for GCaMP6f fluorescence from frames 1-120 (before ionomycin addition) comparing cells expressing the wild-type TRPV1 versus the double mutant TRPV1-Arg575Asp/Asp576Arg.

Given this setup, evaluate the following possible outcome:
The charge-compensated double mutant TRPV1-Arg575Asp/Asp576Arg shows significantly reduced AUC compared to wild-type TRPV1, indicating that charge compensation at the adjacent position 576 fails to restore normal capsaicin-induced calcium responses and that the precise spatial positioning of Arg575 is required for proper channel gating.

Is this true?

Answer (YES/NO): NO